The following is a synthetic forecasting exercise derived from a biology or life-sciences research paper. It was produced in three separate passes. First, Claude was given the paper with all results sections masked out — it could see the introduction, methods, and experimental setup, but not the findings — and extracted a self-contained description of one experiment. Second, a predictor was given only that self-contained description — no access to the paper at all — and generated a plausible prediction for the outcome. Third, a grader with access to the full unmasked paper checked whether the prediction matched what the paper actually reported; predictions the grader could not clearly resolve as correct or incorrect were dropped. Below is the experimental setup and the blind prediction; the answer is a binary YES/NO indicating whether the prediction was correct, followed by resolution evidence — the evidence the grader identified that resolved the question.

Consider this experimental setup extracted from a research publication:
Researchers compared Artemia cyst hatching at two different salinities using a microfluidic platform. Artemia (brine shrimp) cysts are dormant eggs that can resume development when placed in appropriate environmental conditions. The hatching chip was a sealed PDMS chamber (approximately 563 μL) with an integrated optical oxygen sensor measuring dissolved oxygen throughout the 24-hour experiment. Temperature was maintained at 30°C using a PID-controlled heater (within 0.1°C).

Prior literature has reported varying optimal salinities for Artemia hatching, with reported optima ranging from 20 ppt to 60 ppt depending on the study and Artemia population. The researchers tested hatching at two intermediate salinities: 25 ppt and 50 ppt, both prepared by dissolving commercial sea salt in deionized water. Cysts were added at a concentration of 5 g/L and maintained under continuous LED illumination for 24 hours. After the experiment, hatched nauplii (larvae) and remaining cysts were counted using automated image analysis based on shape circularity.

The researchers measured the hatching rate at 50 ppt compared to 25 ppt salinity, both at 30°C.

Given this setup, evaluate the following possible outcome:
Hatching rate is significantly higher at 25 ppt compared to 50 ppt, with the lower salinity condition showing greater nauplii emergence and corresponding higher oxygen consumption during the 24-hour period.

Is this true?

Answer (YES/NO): YES